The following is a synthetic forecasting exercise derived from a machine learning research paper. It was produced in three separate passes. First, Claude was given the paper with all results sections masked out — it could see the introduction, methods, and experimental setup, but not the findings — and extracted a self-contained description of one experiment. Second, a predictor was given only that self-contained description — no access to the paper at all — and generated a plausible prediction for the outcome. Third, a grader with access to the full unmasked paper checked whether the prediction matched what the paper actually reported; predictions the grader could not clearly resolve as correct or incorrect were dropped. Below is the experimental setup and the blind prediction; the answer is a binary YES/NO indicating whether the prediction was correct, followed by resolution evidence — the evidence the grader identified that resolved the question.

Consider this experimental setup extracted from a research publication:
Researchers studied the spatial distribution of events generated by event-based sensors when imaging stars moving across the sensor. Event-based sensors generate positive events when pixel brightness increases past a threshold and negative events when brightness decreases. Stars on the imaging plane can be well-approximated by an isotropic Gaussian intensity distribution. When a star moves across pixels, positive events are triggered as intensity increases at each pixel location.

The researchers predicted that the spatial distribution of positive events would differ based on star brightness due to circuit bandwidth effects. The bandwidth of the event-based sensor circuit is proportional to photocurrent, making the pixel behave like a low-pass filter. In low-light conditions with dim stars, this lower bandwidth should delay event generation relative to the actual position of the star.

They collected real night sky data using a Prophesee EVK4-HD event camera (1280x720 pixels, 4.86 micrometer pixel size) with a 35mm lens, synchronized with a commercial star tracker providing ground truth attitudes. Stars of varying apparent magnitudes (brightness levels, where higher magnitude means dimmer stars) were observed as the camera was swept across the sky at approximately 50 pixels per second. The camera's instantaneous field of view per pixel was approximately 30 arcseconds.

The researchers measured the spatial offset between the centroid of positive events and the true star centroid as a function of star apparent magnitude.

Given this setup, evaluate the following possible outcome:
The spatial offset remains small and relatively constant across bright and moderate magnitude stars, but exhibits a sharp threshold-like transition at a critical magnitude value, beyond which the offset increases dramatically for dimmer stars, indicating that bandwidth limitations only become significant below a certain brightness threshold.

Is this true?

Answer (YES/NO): NO